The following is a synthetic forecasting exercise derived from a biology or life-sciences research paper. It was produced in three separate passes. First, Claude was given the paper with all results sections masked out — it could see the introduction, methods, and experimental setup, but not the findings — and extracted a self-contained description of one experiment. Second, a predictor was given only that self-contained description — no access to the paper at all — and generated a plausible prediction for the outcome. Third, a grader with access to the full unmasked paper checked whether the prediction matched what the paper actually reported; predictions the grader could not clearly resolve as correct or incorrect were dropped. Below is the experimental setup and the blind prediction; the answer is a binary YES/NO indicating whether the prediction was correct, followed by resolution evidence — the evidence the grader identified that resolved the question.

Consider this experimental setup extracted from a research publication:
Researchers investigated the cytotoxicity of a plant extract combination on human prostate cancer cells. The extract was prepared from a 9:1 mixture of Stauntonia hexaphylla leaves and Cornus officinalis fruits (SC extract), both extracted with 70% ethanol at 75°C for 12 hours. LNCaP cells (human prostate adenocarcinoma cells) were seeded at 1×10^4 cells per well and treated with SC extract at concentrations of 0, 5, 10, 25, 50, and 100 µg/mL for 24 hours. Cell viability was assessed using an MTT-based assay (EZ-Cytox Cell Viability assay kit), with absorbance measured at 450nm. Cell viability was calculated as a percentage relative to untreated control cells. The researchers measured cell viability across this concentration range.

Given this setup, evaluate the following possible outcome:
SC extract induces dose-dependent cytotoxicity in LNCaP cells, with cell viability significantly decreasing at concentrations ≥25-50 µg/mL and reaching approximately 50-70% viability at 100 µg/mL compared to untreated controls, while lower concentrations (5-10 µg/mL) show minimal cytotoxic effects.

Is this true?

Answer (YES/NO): NO